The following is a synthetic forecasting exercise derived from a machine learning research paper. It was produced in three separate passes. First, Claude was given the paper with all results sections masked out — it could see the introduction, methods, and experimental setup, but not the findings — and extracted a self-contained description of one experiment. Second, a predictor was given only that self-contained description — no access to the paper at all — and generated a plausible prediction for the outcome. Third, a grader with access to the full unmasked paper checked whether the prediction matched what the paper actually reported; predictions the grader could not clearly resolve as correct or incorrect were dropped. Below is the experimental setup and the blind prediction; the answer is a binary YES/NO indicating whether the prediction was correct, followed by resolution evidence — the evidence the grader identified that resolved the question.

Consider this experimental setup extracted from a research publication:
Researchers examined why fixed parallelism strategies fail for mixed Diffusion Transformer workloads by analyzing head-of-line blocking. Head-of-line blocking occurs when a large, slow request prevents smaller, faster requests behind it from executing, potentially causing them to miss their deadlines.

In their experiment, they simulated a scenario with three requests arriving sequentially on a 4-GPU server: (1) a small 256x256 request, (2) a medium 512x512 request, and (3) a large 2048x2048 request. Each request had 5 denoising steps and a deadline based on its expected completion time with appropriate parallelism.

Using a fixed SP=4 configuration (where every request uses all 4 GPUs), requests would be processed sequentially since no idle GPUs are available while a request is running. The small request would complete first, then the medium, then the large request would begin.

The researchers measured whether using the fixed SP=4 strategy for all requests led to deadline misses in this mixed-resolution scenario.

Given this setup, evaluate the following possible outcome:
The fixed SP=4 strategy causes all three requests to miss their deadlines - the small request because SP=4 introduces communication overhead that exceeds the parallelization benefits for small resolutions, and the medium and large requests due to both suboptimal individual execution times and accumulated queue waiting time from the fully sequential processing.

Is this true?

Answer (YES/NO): NO